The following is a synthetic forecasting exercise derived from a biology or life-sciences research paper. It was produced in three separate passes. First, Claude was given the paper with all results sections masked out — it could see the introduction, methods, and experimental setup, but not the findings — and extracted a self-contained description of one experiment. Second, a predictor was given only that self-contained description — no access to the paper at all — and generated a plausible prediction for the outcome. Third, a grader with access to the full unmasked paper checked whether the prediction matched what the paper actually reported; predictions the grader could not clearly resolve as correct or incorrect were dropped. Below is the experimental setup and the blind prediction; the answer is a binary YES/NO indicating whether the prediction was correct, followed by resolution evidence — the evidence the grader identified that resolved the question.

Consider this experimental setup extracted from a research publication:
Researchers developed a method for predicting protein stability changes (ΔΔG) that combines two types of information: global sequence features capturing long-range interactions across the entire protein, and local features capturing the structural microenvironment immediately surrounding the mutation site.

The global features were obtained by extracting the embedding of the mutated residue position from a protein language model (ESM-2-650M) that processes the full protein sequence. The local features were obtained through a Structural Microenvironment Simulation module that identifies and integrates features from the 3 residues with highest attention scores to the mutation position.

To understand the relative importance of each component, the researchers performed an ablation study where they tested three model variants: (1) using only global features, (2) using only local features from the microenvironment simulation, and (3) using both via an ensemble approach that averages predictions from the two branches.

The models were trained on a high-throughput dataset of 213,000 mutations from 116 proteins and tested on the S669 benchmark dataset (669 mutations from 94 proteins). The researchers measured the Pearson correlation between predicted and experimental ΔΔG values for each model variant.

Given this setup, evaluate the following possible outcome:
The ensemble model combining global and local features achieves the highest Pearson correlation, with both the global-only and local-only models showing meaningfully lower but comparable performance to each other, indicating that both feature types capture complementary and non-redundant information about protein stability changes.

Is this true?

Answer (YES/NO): NO